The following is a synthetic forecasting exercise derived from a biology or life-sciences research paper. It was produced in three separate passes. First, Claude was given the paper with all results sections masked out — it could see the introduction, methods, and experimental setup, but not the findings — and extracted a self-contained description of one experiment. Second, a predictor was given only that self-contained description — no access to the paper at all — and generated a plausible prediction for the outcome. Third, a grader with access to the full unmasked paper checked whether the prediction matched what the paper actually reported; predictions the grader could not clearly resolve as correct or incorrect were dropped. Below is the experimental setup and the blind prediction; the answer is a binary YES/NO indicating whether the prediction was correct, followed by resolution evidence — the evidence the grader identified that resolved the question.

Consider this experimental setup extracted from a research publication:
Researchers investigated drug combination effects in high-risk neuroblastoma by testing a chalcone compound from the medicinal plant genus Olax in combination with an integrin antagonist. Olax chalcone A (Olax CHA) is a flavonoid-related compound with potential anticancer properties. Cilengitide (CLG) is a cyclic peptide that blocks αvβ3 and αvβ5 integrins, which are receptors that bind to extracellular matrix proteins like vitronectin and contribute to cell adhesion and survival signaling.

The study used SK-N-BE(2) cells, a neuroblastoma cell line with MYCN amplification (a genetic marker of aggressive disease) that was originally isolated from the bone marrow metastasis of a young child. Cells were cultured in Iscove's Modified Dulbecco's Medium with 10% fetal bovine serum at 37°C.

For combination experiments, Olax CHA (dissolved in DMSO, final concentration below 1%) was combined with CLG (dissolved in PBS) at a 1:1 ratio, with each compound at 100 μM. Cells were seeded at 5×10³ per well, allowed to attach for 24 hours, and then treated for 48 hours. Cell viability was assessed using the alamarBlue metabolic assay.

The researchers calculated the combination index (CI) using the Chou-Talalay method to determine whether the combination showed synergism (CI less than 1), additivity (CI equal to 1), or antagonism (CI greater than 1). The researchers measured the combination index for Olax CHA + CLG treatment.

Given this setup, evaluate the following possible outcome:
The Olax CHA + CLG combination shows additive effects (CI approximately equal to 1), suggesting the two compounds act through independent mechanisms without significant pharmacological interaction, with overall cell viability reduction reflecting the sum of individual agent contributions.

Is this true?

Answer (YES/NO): NO